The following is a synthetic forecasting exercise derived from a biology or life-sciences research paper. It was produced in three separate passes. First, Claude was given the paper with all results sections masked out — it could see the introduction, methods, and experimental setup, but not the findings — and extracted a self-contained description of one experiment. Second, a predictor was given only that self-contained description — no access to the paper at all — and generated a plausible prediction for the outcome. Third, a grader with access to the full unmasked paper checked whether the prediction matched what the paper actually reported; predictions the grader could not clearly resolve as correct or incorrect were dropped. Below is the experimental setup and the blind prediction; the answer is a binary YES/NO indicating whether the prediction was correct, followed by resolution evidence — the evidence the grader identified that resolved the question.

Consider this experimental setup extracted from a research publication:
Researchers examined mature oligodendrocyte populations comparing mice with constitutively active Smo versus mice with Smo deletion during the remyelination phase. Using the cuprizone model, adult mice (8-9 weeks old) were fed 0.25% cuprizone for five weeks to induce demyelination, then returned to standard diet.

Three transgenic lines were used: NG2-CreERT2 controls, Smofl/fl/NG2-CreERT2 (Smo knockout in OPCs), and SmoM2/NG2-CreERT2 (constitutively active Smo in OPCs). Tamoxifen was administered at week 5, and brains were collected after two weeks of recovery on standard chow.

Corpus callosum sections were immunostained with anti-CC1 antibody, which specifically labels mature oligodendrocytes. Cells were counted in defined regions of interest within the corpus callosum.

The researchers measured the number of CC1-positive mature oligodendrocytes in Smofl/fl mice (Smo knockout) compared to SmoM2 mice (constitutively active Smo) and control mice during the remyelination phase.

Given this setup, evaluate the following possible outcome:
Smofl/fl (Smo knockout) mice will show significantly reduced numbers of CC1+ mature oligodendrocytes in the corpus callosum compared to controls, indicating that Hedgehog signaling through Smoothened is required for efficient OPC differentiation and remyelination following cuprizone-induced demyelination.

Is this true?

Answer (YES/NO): NO